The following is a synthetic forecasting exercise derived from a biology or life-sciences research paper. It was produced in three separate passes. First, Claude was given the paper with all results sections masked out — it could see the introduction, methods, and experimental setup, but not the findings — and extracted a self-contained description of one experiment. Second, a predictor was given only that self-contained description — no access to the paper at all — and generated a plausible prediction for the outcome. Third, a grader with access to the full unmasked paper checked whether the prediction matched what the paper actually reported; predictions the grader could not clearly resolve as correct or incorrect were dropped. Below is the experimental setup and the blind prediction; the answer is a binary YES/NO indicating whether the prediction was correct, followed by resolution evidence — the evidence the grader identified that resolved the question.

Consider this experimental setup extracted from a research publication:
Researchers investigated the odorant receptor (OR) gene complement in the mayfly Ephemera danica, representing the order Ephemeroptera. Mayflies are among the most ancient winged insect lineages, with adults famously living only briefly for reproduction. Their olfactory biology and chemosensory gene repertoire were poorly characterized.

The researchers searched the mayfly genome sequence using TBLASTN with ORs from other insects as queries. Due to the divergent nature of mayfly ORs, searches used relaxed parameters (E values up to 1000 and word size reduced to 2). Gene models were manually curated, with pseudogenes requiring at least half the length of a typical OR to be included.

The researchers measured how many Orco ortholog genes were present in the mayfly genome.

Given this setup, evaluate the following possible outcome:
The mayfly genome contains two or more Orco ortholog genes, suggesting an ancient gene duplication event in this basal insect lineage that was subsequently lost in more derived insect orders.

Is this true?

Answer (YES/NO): NO